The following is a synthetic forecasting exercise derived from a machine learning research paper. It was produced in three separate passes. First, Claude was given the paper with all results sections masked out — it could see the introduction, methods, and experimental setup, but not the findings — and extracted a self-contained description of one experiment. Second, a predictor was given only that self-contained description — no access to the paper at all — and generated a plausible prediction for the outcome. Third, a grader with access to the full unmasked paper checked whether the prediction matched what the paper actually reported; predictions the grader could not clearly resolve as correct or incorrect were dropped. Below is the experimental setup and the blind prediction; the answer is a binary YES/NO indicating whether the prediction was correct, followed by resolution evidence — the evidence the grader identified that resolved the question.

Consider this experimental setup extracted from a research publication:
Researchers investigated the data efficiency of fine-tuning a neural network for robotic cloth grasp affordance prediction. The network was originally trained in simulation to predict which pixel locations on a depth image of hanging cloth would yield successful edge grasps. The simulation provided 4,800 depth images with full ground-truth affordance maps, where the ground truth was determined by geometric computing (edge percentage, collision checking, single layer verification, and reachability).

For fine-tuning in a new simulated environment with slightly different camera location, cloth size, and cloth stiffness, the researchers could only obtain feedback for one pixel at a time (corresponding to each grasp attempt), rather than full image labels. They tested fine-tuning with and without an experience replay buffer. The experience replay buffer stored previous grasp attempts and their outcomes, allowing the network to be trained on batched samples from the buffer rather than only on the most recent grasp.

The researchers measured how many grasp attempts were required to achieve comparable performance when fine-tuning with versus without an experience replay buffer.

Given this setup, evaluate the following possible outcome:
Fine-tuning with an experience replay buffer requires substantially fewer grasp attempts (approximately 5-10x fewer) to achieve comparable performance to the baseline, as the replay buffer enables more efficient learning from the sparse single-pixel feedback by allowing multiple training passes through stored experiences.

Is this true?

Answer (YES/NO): NO